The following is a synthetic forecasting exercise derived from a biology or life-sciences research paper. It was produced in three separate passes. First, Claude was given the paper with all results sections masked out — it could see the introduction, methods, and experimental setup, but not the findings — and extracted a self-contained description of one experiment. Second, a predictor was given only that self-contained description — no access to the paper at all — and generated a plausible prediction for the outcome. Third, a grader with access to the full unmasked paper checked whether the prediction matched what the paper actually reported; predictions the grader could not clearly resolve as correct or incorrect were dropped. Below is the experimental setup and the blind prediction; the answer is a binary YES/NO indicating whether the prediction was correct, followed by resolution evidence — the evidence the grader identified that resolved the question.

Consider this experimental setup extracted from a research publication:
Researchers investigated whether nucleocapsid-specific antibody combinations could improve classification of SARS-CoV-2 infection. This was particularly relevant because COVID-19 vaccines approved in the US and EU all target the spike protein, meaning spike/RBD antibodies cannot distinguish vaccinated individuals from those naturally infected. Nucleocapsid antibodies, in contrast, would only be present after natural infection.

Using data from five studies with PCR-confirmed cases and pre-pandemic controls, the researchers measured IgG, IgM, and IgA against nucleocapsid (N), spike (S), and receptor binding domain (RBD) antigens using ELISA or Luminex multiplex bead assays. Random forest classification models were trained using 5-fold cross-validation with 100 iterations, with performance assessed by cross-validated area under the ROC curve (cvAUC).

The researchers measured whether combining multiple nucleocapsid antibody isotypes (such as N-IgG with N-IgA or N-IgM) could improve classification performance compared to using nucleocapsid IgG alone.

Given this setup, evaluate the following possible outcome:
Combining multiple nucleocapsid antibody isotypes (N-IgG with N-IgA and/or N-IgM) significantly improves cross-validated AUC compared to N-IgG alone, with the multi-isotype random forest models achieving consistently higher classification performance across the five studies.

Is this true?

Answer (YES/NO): NO